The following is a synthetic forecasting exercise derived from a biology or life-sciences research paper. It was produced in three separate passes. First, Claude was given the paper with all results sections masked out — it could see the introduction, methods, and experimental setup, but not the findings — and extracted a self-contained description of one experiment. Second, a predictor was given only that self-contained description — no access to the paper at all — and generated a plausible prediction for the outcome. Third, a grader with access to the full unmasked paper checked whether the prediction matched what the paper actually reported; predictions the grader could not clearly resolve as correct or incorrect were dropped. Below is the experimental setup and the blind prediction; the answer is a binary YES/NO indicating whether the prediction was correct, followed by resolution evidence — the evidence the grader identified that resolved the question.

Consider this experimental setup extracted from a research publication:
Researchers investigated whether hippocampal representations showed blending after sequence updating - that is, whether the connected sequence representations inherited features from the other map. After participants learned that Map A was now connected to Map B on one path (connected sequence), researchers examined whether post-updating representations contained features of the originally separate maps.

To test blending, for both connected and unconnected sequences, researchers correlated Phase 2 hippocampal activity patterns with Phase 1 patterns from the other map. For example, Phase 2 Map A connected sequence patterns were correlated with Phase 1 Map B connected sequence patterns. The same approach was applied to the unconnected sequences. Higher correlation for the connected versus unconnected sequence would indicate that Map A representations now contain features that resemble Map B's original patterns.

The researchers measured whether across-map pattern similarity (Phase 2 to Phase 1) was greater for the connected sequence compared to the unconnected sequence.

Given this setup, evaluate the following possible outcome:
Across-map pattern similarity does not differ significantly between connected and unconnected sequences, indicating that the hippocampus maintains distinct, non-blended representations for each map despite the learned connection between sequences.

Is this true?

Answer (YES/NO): YES